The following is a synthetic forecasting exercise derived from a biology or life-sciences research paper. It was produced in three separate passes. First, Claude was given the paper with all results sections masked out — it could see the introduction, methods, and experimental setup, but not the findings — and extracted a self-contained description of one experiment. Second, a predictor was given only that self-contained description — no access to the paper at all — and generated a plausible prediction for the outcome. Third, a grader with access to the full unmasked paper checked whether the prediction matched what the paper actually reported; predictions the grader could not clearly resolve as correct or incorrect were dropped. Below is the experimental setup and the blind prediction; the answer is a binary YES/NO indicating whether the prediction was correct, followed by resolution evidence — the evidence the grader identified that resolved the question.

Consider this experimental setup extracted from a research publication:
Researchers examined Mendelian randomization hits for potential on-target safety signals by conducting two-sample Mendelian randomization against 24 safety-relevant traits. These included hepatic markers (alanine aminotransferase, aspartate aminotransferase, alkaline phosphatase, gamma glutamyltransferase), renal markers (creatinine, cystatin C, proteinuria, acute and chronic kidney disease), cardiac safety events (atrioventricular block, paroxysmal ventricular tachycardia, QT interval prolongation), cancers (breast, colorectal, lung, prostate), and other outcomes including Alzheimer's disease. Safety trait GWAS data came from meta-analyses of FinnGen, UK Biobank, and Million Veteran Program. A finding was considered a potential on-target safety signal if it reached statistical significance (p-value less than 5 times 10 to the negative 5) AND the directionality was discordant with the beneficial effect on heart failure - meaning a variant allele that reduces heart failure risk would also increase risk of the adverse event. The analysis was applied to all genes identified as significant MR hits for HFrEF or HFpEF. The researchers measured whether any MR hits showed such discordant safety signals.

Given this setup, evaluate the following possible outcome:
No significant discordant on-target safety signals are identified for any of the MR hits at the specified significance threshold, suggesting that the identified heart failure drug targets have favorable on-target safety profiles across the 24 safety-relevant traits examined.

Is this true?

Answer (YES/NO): NO